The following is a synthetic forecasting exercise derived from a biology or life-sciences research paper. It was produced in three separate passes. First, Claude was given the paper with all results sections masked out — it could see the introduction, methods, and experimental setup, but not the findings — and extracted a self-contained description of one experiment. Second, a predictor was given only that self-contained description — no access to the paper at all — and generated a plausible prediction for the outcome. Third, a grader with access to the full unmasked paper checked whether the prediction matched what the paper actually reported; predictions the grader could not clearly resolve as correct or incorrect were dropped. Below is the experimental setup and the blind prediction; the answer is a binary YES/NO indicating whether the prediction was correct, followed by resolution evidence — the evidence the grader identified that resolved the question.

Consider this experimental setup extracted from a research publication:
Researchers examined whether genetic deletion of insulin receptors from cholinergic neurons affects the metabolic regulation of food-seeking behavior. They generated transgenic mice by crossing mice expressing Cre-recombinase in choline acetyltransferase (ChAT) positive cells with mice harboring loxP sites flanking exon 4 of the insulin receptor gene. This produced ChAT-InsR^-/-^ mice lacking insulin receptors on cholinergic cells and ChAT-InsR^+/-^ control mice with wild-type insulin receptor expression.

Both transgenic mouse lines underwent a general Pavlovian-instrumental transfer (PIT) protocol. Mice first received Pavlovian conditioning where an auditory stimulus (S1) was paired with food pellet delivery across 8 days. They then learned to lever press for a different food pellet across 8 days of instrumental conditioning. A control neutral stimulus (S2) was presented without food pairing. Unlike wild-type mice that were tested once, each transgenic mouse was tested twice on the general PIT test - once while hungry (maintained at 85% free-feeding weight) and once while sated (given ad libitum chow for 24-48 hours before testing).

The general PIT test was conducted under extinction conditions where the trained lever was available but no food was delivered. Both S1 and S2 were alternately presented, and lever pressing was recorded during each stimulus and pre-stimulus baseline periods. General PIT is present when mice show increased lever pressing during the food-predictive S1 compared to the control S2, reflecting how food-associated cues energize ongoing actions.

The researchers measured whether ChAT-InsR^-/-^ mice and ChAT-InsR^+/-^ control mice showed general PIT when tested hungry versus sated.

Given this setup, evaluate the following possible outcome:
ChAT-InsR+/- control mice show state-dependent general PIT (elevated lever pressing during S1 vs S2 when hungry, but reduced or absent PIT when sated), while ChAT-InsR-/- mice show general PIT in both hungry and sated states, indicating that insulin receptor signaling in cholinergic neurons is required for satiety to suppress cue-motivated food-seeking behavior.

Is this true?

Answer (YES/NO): NO